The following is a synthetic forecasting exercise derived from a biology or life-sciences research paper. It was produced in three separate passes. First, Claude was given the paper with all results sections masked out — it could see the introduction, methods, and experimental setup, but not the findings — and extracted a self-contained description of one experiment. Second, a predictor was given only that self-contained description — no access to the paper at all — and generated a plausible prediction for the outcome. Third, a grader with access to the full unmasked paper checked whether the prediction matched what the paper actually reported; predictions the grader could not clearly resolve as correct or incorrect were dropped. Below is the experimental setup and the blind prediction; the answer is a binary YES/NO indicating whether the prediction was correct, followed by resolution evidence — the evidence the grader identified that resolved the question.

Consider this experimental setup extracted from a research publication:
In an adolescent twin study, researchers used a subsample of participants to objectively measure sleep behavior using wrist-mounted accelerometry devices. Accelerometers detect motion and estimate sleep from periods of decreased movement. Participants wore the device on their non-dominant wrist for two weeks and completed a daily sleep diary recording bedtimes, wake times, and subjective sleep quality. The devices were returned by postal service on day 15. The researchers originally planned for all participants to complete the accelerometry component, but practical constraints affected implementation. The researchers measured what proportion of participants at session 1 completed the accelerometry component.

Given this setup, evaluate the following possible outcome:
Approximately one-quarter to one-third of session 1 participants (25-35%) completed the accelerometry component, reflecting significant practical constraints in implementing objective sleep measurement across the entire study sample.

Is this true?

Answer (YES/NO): NO